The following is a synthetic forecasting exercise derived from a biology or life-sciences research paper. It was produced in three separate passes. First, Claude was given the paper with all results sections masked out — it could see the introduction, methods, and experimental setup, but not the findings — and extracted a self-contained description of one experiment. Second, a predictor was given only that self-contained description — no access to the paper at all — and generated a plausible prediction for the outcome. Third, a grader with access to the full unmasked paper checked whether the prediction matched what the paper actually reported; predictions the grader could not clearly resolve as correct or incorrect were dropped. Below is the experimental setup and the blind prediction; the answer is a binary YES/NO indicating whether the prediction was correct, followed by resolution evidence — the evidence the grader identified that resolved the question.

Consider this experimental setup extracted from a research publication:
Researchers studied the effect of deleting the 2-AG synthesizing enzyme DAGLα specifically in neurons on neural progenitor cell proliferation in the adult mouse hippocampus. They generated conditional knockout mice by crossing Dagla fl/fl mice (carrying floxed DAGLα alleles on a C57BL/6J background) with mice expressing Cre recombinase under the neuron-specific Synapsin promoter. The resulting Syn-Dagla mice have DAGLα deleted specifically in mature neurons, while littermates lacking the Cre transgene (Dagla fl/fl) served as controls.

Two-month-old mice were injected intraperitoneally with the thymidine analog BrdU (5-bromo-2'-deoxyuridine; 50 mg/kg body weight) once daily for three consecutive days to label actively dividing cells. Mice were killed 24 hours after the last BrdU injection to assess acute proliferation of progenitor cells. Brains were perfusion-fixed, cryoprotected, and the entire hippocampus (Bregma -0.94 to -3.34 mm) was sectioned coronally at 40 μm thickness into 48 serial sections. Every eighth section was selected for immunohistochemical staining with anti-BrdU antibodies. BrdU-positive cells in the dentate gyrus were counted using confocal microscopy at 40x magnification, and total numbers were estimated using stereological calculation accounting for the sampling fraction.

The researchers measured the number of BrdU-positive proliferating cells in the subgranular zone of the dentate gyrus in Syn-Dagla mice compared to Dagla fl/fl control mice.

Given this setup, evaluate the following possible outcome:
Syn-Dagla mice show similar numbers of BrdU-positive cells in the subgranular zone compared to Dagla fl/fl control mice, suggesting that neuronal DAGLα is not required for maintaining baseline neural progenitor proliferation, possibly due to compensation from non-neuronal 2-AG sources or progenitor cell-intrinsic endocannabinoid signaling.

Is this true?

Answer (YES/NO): YES